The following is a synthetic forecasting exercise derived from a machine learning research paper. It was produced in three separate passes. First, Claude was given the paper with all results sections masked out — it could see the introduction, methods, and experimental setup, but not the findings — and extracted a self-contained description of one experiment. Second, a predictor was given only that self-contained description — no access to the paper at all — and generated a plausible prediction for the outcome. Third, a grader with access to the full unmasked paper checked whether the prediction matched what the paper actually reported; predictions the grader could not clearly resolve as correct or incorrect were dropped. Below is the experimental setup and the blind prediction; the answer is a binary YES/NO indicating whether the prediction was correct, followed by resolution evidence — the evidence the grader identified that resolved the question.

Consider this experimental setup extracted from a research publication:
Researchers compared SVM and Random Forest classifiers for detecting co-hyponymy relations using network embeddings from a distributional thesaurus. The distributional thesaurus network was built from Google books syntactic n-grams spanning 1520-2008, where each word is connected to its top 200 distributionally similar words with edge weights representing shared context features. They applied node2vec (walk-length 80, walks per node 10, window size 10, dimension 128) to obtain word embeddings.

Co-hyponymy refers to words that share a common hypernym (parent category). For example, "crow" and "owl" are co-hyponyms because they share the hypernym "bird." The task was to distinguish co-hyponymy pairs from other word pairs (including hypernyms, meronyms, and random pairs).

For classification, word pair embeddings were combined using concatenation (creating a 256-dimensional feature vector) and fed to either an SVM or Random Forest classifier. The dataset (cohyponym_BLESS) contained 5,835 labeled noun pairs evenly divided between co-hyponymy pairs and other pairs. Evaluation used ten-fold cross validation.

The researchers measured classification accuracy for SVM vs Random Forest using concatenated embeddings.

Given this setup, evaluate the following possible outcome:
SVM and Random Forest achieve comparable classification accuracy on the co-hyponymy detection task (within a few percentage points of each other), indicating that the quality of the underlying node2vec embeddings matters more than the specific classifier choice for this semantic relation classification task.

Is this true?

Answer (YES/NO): NO